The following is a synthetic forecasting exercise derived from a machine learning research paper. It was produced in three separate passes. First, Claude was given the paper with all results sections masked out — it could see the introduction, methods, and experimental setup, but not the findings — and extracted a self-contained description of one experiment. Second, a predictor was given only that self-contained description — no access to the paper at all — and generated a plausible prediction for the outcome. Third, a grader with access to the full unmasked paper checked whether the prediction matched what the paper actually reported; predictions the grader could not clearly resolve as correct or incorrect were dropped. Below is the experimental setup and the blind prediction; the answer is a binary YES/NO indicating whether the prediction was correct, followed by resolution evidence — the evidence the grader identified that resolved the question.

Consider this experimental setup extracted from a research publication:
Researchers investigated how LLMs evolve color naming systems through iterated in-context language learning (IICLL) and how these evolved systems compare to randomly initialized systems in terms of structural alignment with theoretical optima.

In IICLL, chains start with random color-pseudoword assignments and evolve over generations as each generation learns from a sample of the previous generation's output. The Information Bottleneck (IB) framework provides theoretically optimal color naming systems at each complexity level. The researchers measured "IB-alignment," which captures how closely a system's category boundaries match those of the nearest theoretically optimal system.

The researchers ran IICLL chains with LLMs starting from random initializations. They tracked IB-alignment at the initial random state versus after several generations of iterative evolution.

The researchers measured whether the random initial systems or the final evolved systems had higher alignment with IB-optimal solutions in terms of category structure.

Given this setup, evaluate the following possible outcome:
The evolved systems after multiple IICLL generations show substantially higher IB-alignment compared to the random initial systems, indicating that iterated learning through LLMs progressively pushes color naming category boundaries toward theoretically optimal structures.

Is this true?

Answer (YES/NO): YES